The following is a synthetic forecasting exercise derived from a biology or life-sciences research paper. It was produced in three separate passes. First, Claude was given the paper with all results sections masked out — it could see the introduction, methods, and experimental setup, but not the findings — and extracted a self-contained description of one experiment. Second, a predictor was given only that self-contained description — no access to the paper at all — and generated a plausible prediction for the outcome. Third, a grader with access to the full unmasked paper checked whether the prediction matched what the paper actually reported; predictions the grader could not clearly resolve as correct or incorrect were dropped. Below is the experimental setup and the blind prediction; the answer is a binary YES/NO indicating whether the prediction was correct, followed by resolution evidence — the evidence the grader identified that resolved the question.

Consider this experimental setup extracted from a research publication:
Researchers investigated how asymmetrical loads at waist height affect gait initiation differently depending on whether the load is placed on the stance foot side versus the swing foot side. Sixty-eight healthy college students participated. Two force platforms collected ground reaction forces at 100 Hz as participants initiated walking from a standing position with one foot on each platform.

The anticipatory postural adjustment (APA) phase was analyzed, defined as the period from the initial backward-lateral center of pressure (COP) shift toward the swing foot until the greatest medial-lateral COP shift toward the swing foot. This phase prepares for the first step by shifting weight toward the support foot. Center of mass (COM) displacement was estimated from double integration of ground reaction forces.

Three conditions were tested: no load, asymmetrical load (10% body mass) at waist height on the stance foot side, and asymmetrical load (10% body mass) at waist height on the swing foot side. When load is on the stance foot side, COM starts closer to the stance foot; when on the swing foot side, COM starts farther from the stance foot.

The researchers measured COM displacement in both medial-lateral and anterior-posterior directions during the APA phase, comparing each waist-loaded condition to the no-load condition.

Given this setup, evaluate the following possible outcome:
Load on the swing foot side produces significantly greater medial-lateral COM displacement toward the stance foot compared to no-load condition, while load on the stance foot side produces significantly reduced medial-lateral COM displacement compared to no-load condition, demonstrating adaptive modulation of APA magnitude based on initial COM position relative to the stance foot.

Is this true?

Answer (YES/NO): NO